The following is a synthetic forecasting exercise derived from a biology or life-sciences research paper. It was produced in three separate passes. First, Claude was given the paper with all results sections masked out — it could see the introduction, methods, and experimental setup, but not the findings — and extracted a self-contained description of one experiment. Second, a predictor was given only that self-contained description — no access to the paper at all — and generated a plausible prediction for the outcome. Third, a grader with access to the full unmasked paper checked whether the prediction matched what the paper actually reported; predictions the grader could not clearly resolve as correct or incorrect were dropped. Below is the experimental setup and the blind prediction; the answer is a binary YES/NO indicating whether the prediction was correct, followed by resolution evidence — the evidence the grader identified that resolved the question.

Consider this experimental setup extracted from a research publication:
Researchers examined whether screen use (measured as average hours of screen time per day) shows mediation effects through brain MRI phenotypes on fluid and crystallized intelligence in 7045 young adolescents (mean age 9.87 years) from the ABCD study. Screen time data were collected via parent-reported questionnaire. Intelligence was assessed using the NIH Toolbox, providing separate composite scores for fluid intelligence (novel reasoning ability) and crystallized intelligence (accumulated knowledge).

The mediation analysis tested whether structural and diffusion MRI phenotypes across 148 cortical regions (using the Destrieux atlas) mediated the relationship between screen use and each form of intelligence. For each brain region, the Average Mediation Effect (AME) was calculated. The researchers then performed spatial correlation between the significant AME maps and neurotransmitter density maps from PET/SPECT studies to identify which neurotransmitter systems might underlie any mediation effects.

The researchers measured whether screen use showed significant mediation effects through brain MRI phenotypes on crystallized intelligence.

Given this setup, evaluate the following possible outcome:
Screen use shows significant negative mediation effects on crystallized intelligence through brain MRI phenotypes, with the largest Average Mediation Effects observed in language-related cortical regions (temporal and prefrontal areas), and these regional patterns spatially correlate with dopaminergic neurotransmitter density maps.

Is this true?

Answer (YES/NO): NO